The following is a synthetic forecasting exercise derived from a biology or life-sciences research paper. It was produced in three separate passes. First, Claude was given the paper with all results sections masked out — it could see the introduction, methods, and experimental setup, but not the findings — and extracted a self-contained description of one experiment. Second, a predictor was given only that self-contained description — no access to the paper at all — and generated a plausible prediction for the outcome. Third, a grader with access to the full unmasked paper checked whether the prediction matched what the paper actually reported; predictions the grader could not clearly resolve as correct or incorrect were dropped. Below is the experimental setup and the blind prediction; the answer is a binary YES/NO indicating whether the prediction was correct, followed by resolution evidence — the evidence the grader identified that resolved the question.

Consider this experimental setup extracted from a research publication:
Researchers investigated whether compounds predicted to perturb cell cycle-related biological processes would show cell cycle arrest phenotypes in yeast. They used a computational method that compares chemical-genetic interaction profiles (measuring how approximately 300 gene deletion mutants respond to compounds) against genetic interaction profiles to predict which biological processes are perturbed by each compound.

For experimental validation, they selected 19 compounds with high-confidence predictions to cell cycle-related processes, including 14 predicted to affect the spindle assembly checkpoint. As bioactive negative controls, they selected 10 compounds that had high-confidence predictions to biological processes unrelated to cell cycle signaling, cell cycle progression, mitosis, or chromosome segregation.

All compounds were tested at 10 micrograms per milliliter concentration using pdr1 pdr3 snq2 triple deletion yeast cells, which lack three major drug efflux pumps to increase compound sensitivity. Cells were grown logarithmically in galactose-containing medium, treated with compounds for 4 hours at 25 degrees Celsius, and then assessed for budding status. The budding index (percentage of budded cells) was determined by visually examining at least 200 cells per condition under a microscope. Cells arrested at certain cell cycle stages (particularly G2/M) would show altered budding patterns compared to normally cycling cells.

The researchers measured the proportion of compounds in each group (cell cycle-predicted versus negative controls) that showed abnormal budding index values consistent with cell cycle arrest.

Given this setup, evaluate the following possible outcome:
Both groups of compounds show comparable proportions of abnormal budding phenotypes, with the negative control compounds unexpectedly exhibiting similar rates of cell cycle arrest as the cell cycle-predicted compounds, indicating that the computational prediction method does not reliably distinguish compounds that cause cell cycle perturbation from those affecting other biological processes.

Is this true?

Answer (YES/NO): NO